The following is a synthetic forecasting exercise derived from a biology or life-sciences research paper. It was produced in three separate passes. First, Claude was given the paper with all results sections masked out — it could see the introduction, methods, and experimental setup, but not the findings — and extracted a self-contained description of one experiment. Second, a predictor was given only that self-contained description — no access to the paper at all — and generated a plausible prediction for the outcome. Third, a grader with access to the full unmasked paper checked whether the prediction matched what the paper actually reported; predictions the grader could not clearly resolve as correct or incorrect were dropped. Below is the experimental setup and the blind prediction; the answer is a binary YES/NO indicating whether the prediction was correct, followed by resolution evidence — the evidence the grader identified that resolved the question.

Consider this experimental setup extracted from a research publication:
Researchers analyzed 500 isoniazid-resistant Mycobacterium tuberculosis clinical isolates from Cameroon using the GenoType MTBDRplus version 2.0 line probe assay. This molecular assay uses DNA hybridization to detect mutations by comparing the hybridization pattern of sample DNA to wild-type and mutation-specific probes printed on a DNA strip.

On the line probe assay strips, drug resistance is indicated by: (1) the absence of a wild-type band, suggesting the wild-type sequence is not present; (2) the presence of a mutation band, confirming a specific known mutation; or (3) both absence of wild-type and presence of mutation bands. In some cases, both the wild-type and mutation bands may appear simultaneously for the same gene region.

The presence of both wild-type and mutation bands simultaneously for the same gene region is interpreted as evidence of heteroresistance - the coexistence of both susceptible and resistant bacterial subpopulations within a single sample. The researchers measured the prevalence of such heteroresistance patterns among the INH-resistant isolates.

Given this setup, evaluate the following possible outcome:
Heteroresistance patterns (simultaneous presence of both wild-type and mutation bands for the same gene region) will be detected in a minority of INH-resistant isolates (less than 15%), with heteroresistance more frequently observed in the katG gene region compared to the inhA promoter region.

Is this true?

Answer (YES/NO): YES